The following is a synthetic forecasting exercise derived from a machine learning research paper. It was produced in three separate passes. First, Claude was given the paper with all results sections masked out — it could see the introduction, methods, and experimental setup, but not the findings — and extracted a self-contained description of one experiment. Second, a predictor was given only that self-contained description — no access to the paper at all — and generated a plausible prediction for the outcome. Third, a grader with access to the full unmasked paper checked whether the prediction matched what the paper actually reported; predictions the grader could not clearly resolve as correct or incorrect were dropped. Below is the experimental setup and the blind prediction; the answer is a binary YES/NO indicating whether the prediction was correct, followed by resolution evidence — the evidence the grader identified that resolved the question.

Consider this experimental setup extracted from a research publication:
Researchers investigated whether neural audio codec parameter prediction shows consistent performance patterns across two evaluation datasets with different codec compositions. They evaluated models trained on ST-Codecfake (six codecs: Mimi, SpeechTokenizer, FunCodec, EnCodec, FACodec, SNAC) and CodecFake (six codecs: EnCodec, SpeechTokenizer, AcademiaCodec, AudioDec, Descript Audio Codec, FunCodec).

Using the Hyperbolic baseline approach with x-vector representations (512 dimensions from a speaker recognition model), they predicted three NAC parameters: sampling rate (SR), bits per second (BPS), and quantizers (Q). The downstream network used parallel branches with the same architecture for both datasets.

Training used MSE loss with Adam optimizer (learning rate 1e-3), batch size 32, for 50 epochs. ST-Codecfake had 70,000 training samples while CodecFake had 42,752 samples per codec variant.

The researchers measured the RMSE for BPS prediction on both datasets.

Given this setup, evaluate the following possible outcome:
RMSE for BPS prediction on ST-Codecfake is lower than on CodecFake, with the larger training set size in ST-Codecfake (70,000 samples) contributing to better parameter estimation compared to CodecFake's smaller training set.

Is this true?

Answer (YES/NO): YES